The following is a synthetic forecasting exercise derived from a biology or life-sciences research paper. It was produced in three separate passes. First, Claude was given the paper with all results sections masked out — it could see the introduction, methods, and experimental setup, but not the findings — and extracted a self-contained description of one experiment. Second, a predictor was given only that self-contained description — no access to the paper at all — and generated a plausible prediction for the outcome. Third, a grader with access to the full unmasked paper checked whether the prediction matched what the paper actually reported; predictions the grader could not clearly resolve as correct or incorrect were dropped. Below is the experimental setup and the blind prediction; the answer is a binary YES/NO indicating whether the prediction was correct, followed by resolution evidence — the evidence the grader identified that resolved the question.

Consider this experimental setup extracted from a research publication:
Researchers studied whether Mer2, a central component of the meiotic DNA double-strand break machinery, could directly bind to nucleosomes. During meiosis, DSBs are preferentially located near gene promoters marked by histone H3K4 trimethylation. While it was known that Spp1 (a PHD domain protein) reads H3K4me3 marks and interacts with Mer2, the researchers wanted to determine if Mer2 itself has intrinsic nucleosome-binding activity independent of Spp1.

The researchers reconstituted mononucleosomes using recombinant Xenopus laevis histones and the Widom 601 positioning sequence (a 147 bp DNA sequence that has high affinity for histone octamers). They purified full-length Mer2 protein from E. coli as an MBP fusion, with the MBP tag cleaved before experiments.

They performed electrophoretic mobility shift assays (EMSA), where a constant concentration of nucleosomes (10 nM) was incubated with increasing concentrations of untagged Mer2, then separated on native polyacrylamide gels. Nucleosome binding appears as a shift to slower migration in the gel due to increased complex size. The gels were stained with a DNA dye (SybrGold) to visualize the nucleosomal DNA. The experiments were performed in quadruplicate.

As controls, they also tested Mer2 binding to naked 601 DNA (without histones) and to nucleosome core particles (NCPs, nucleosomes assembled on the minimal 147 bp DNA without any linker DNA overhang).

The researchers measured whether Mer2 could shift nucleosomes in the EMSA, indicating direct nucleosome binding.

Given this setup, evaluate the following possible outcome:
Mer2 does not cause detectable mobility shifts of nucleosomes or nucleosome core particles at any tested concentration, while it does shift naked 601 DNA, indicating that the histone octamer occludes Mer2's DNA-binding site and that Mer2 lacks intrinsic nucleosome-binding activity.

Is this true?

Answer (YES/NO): NO